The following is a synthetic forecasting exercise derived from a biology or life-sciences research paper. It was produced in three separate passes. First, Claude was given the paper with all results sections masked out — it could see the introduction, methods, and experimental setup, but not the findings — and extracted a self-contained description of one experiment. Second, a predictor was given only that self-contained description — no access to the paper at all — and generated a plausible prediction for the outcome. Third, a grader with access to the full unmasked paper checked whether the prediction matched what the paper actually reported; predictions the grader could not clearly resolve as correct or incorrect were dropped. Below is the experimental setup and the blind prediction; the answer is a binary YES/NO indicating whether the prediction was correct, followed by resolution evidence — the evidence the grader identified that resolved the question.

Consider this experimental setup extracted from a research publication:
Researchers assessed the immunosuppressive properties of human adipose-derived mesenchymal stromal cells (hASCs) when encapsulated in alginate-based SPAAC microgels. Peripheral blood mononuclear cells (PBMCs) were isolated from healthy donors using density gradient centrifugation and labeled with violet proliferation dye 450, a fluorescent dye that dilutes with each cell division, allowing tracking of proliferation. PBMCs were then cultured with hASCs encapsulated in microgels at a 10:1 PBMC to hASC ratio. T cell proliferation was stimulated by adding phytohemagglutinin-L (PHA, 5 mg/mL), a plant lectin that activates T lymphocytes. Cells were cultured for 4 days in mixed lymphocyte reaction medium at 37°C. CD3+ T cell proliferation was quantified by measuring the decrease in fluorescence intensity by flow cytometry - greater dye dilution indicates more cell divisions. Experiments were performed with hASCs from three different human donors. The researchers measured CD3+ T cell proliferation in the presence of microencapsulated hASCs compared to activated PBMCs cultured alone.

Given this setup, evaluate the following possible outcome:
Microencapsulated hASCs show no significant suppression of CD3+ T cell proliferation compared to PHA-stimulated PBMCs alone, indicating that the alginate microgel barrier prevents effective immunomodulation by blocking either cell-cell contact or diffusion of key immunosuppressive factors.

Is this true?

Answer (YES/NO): NO